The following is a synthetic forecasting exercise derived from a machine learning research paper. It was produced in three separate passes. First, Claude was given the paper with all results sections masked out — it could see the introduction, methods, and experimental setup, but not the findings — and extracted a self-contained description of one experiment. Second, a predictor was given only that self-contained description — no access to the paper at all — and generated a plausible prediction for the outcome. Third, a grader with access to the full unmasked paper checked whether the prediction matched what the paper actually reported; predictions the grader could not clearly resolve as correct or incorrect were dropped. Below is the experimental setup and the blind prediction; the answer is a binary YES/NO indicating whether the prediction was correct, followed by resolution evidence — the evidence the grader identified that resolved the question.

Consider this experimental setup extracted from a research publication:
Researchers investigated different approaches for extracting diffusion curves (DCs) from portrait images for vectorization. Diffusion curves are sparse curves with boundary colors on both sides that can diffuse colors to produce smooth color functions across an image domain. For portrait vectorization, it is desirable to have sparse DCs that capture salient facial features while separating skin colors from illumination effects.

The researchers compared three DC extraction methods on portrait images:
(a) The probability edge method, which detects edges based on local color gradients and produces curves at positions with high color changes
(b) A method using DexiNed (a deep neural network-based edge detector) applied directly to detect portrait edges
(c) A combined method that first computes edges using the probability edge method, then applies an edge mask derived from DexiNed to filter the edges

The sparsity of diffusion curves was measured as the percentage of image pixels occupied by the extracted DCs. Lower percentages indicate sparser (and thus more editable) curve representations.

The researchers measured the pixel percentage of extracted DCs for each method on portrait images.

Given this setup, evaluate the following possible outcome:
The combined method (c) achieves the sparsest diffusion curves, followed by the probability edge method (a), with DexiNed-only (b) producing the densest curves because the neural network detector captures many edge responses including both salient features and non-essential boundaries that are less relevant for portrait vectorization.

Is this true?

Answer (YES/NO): NO